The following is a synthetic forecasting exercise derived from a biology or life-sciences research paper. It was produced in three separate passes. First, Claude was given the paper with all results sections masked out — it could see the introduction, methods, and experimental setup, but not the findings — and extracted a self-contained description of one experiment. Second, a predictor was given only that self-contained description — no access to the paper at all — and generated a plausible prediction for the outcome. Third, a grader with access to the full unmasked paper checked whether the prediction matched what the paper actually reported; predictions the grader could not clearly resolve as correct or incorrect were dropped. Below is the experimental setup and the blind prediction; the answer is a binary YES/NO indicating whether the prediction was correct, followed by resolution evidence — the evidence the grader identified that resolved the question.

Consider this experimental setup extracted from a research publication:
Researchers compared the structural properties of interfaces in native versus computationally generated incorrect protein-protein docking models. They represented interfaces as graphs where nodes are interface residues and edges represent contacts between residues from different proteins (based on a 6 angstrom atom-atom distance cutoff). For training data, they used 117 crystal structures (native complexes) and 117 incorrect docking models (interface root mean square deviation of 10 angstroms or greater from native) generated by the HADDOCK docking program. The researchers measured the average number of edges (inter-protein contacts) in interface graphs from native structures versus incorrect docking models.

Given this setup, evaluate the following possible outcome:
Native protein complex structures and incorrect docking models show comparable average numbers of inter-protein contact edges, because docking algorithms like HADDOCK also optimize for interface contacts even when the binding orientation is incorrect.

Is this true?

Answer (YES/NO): NO